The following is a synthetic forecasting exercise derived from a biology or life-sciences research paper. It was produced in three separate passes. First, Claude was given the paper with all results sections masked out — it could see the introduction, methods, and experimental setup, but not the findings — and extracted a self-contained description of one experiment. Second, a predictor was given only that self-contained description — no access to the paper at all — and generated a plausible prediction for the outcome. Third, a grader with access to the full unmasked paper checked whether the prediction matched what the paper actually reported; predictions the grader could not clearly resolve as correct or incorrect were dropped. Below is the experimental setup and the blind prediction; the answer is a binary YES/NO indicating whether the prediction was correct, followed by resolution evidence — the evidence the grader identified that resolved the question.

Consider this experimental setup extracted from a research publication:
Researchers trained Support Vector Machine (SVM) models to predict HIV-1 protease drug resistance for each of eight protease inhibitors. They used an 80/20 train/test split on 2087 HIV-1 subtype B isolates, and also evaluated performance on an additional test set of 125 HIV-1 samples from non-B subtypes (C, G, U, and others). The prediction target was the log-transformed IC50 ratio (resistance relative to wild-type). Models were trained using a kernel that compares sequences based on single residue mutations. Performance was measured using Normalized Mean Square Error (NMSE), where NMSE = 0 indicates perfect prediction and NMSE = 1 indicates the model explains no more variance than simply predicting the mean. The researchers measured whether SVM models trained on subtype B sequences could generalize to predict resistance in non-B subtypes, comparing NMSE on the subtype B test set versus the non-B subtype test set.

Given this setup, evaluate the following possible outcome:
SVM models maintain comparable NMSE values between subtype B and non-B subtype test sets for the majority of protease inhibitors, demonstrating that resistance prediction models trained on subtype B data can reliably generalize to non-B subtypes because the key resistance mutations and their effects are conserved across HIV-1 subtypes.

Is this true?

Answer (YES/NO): NO